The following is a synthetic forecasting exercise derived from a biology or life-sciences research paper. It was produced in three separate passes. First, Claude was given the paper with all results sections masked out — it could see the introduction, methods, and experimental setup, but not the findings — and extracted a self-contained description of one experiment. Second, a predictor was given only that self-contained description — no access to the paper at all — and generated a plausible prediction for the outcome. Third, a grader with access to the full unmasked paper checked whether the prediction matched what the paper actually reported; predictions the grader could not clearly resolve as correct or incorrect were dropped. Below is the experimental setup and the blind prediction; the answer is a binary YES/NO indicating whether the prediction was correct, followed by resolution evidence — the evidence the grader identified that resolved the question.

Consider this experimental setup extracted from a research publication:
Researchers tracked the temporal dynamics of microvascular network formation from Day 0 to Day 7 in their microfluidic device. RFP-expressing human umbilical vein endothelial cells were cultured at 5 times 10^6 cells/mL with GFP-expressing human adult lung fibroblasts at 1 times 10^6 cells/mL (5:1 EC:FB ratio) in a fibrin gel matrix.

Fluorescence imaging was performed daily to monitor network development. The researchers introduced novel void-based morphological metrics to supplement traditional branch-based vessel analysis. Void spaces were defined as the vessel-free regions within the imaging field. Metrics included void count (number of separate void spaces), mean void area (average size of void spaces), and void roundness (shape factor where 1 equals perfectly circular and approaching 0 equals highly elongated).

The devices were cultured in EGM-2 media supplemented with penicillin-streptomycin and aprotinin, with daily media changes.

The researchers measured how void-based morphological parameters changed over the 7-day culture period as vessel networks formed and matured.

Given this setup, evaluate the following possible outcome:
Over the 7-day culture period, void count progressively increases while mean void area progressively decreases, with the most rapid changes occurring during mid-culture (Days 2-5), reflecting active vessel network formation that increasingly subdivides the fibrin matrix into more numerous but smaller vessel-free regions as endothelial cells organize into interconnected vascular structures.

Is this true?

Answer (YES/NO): NO